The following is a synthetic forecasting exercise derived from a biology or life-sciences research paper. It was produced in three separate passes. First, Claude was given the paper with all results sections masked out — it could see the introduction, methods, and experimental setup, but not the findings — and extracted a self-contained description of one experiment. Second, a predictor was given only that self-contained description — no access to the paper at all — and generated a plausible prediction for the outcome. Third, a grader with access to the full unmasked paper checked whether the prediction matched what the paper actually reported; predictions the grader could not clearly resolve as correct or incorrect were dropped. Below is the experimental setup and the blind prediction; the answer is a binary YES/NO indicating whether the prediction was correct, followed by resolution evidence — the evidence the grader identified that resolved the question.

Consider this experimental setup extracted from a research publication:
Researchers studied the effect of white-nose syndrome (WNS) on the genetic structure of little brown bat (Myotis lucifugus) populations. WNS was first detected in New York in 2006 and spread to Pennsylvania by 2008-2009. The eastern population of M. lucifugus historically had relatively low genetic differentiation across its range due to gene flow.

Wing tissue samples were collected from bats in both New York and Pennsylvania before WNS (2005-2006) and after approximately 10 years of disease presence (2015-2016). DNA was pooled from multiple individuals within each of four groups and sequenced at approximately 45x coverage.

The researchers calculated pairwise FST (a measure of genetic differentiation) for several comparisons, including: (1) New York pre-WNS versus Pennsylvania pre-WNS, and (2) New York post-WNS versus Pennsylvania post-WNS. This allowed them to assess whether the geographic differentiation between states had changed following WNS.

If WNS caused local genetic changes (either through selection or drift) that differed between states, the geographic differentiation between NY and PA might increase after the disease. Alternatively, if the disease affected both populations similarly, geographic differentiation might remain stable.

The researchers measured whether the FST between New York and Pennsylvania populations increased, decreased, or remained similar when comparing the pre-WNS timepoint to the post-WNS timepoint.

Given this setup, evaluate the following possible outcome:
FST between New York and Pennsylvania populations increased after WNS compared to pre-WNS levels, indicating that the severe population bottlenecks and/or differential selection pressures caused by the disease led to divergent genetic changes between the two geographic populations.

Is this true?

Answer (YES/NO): YES